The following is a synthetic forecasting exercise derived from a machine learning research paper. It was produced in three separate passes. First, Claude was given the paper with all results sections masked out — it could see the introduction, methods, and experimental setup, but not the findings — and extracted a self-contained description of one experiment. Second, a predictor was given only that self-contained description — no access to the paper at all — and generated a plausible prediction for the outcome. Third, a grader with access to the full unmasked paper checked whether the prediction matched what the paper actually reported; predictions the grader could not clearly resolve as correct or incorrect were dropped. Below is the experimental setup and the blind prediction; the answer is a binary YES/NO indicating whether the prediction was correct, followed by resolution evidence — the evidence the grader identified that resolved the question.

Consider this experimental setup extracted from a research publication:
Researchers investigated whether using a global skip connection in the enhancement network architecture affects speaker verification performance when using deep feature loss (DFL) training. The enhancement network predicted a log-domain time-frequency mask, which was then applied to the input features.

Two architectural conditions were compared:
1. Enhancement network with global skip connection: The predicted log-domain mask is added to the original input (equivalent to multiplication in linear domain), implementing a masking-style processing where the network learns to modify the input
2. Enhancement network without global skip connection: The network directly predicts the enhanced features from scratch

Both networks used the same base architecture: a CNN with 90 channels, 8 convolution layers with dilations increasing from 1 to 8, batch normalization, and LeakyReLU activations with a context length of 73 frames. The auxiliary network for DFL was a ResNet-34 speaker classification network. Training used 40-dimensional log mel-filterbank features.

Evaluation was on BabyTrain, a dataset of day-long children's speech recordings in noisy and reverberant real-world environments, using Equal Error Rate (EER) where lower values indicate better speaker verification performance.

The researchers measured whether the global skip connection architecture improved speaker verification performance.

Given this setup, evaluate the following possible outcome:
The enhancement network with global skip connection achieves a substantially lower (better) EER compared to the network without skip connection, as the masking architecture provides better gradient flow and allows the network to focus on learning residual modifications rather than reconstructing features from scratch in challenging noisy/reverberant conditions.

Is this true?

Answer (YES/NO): YES